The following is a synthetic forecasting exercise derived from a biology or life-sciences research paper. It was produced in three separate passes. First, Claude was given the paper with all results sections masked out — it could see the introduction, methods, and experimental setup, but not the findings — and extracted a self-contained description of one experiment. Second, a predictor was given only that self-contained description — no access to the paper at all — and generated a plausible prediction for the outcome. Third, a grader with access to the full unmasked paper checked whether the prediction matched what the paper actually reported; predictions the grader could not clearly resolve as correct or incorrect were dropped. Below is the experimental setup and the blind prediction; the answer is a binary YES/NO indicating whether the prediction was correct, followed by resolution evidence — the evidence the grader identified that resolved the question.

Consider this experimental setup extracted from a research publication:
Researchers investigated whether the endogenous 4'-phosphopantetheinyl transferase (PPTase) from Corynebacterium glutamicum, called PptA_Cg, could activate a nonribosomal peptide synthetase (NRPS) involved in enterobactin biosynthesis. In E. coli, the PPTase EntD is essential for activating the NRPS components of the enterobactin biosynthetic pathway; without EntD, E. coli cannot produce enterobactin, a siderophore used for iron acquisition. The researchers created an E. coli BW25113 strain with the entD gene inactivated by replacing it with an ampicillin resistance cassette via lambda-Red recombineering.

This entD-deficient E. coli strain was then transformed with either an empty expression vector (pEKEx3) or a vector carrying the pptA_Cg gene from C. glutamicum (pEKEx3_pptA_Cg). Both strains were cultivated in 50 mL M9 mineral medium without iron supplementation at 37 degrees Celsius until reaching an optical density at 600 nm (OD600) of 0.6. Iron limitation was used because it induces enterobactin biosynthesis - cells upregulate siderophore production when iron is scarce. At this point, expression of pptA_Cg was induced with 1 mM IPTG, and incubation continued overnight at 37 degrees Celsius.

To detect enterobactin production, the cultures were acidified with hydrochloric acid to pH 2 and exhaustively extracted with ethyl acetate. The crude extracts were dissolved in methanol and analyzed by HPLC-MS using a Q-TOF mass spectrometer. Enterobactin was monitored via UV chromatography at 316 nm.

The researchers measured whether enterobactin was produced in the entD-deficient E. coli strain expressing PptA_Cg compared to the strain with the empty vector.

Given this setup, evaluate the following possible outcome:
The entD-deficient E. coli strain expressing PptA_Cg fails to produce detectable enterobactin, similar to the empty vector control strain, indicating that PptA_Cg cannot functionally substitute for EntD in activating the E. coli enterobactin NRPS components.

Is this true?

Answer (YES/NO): NO